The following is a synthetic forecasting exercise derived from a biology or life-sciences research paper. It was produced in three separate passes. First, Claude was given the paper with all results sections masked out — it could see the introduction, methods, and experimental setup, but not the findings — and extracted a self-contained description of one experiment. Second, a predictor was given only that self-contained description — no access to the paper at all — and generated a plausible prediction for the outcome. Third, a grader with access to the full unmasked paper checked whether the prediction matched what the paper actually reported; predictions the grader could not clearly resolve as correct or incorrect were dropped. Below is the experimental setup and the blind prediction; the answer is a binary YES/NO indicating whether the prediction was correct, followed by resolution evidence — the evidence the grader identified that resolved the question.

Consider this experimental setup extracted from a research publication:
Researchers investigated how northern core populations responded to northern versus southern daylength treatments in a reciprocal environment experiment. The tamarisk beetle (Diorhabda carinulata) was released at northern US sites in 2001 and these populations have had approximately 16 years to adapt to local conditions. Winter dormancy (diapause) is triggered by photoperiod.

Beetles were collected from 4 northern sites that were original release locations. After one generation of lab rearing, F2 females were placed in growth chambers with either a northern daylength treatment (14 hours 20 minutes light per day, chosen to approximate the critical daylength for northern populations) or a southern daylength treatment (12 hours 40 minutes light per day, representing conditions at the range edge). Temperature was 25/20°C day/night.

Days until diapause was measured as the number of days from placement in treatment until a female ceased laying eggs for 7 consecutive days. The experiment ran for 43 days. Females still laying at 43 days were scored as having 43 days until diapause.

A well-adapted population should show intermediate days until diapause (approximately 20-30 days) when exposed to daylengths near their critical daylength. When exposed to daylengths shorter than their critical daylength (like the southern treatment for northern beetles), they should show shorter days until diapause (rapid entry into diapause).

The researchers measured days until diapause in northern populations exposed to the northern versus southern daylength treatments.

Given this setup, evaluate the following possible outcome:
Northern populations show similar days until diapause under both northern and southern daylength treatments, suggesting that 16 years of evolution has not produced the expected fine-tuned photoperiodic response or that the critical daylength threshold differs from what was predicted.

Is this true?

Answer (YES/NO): NO